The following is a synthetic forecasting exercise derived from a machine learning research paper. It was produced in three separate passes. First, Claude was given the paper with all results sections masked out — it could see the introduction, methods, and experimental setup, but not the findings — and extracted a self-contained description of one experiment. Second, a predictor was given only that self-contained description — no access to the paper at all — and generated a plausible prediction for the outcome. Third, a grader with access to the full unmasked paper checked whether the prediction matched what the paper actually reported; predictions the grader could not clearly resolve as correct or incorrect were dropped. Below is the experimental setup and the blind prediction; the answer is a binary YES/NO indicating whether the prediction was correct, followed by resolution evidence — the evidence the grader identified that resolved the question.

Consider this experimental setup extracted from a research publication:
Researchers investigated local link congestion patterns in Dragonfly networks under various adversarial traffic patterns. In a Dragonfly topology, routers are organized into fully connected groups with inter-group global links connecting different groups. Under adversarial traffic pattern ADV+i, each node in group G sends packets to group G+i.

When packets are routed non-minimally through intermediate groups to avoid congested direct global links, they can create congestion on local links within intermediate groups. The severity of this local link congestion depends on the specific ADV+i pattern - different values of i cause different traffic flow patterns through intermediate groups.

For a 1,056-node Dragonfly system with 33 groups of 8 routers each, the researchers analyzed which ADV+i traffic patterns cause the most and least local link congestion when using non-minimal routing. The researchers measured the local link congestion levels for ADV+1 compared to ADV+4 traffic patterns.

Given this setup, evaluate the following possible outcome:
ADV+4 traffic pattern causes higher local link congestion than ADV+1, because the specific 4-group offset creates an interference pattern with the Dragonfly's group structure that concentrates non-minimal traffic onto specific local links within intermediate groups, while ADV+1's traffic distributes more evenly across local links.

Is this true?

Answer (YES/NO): YES